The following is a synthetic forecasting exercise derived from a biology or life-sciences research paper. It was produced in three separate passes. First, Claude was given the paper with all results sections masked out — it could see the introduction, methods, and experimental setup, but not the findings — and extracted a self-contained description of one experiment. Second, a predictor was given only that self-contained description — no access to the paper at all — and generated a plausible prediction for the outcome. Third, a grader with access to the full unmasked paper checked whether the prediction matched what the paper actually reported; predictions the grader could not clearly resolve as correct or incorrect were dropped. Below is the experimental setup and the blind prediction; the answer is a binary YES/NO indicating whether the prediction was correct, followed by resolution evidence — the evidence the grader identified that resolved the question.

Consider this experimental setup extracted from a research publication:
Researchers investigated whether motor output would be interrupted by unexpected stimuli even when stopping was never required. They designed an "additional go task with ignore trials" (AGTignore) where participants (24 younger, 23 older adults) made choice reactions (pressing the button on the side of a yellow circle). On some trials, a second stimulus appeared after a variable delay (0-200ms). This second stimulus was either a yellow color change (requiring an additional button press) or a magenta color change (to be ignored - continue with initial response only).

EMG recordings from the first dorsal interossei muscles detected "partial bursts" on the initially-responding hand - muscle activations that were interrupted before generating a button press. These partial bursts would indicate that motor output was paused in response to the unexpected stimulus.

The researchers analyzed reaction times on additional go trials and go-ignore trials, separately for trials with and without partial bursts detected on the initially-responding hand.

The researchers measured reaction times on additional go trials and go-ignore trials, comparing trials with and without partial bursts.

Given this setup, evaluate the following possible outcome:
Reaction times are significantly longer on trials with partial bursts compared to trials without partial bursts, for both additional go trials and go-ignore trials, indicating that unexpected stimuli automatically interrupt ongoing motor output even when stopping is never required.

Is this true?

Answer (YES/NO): YES